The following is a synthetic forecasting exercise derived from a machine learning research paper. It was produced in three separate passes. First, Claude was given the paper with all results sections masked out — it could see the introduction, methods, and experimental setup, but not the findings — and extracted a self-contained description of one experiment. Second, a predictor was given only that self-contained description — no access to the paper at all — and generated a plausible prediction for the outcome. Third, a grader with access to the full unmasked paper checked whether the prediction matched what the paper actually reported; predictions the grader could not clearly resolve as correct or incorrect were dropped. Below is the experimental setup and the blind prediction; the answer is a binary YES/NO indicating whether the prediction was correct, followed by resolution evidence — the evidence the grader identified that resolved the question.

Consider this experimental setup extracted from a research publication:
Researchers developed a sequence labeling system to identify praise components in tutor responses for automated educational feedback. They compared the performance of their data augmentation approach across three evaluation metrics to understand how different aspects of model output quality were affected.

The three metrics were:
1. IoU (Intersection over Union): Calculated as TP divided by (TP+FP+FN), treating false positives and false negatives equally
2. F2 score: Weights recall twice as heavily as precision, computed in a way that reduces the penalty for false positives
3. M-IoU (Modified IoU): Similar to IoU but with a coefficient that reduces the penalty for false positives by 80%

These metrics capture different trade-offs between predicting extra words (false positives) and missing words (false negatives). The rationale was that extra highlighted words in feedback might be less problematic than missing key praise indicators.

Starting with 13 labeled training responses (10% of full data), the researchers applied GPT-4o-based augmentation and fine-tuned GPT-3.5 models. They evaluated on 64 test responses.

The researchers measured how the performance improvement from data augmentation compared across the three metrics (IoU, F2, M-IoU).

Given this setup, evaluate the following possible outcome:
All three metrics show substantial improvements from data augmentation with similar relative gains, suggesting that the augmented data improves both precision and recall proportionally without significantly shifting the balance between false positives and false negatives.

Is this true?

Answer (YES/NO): NO